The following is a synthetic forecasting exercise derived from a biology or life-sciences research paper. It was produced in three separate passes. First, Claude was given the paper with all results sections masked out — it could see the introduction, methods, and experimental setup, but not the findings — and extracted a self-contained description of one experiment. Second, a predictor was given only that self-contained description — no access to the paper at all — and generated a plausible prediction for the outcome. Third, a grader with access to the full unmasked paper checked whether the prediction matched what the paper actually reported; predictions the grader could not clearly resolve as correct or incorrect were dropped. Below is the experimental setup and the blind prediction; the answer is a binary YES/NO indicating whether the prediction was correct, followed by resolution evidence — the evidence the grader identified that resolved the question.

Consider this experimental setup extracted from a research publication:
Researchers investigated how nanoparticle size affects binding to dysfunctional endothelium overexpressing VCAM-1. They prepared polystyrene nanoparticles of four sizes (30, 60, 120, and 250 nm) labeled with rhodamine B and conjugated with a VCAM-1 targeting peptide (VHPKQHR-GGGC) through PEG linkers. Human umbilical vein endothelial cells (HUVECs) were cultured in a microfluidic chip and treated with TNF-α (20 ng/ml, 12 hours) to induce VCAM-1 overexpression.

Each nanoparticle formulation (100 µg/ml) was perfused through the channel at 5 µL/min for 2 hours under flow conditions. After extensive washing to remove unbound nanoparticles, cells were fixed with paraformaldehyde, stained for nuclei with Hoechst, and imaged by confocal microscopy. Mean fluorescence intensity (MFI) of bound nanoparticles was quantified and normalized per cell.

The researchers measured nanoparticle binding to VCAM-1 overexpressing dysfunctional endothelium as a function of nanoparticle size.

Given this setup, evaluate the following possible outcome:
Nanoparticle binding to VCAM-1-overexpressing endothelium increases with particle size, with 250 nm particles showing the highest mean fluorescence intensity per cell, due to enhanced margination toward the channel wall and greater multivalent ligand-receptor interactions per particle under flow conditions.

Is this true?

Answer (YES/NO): NO